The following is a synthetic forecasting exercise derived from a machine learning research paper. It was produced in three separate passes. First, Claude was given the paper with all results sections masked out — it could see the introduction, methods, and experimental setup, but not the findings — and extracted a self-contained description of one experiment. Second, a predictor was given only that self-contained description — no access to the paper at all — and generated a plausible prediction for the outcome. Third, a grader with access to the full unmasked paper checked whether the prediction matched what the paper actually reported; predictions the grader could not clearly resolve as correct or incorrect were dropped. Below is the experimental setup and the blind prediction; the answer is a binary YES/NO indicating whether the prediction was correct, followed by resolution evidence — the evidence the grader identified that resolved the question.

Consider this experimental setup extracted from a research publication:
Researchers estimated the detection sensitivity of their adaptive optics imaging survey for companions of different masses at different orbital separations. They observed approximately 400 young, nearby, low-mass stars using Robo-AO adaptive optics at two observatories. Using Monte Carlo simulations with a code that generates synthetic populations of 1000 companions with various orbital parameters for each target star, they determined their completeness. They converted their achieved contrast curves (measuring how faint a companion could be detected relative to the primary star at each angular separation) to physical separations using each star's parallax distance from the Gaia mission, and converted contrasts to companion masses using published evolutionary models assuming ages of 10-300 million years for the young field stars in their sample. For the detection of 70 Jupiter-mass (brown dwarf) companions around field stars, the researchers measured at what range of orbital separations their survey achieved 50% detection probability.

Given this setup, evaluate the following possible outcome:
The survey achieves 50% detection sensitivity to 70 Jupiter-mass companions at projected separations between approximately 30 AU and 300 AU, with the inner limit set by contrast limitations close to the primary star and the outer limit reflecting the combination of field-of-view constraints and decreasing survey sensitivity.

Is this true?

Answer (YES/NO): NO